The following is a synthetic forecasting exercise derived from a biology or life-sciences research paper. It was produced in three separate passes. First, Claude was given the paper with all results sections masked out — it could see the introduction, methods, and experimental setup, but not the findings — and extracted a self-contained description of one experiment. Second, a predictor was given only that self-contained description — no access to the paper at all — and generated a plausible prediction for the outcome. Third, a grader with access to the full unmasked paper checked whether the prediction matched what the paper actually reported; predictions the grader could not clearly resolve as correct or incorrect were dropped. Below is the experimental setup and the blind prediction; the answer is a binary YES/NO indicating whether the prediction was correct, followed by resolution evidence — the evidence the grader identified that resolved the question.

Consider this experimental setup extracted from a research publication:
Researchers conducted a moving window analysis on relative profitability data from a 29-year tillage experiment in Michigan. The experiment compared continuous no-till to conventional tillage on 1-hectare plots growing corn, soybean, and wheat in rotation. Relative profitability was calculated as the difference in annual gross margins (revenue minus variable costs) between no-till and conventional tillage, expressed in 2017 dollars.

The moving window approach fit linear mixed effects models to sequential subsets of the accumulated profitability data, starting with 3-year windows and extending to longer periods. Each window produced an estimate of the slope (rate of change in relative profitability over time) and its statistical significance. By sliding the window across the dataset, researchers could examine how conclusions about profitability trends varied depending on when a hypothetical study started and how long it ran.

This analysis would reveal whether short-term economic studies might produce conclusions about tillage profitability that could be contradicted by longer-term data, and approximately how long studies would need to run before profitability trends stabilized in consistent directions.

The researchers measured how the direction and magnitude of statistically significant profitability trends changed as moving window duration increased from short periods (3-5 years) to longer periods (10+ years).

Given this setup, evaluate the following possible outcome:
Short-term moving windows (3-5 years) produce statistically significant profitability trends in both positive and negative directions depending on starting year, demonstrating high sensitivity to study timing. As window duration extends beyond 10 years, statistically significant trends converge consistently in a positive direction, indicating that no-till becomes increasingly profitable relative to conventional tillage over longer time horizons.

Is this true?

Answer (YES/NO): YES